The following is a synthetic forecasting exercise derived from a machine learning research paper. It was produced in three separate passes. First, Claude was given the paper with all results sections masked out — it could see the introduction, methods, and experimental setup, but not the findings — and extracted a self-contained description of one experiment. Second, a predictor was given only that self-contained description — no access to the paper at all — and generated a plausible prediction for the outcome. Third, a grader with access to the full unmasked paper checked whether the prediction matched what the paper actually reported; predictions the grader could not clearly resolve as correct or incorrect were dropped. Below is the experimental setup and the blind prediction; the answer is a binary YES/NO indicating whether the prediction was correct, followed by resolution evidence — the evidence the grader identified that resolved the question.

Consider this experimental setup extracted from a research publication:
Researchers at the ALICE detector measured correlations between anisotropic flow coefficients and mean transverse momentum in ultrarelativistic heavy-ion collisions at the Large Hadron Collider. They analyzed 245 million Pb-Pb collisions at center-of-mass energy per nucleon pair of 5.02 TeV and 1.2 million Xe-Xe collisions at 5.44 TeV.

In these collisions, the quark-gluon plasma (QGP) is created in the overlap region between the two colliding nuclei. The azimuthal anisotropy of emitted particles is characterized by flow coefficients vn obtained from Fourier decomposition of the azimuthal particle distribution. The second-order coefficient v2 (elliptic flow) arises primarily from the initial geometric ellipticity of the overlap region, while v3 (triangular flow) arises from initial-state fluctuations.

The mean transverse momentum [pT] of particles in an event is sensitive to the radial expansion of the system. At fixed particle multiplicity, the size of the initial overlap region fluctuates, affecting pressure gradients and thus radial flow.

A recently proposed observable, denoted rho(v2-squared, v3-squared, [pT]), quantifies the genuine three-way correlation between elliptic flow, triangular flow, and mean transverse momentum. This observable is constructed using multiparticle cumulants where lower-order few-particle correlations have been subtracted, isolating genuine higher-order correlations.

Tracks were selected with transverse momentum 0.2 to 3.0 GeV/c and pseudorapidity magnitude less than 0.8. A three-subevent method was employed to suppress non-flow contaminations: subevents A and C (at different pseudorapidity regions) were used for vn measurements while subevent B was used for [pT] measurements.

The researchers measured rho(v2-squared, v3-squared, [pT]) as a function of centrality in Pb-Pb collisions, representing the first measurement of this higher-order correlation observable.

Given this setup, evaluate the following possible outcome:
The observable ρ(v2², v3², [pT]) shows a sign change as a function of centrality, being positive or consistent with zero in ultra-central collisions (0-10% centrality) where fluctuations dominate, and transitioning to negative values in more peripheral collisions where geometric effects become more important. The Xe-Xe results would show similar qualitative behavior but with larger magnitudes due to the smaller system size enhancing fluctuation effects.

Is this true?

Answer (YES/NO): NO